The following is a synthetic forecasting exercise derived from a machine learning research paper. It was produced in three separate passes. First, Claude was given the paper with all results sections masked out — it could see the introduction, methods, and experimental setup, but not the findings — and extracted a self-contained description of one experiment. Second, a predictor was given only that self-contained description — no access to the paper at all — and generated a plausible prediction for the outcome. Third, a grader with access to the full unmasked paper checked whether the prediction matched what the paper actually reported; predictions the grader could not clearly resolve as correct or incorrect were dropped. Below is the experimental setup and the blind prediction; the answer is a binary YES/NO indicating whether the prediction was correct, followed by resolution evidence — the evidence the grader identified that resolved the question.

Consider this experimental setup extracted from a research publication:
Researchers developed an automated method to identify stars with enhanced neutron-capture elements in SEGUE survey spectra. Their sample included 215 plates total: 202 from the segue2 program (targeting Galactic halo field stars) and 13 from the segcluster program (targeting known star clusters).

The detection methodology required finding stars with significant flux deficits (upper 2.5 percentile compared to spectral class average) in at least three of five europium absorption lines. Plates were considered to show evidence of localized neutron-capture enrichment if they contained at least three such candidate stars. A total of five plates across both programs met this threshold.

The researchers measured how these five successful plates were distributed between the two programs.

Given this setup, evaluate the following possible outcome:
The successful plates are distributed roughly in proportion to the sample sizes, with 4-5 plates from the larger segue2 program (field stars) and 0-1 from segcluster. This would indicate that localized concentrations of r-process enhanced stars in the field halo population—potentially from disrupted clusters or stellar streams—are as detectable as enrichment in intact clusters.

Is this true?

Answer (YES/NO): NO